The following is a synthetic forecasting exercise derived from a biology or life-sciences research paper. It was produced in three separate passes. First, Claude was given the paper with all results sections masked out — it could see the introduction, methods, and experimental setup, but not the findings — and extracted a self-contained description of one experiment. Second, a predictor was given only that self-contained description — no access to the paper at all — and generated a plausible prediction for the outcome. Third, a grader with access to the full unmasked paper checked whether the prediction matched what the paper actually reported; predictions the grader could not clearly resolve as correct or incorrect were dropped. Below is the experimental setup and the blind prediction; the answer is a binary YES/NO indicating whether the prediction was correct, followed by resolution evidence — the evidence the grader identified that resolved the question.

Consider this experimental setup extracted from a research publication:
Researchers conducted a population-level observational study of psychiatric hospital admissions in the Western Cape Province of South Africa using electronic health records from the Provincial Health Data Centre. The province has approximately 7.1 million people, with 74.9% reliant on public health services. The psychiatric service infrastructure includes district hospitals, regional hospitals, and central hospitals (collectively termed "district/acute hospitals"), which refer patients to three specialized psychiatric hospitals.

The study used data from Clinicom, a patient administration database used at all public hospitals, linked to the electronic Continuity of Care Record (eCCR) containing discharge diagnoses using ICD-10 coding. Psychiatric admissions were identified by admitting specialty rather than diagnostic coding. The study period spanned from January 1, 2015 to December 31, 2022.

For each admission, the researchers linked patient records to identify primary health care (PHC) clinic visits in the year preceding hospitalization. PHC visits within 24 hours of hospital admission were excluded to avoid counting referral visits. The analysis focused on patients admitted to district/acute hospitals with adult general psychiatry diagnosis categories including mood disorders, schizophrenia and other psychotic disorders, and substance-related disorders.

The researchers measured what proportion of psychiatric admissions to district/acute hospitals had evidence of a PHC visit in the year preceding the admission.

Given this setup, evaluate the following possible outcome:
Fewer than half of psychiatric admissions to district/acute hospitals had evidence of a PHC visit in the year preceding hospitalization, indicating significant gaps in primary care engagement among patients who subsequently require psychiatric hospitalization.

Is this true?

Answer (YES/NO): NO